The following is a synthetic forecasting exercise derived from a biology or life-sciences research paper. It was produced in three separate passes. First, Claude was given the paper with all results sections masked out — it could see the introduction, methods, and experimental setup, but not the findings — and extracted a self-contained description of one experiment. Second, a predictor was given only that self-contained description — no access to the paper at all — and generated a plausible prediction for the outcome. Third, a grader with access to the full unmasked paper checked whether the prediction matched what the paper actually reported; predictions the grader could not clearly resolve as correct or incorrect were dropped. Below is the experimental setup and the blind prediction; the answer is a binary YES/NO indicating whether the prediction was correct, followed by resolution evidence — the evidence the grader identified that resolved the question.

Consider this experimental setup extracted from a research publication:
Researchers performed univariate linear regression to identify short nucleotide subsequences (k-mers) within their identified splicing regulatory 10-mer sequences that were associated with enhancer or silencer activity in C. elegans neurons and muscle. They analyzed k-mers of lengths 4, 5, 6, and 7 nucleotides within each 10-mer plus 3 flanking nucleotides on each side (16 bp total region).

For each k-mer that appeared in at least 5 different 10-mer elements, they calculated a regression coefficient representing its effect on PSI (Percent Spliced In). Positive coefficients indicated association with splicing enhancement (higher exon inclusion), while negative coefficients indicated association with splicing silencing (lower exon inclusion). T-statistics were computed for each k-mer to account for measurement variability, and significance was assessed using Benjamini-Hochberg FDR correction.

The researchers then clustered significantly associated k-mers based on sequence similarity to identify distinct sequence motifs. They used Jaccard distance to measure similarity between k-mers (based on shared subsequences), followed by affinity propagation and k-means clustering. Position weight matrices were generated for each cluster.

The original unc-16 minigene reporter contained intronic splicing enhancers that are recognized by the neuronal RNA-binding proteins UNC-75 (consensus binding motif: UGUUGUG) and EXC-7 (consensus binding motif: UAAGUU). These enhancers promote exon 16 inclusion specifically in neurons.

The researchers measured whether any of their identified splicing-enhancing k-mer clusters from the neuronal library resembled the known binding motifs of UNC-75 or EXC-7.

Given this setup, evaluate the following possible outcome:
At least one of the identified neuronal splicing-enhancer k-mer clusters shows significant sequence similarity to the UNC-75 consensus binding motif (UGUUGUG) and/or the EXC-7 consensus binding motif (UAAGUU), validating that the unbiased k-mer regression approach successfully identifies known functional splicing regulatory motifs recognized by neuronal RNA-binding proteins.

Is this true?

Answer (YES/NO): YES